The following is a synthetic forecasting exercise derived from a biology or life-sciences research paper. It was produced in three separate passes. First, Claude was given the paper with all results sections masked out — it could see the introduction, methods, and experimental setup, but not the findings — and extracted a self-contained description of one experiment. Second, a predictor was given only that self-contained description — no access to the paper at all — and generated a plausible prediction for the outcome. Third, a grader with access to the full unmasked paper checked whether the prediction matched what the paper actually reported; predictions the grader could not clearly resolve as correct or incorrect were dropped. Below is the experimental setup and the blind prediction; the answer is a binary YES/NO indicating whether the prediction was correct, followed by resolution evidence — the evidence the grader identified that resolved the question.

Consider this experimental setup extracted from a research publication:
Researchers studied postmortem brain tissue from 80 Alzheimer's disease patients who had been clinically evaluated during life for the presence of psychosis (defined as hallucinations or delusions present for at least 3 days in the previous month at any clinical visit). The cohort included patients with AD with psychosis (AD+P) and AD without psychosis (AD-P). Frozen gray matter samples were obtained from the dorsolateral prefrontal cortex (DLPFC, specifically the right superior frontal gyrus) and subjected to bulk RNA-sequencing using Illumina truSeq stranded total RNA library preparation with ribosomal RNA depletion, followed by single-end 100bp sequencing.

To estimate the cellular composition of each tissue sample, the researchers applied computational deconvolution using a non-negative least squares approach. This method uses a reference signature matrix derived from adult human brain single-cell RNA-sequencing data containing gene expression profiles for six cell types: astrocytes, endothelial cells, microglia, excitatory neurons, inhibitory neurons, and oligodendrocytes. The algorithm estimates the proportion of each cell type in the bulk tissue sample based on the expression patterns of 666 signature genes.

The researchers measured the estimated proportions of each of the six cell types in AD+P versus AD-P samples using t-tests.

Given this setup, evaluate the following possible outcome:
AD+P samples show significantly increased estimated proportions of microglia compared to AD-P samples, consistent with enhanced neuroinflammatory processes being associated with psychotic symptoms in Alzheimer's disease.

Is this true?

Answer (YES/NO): NO